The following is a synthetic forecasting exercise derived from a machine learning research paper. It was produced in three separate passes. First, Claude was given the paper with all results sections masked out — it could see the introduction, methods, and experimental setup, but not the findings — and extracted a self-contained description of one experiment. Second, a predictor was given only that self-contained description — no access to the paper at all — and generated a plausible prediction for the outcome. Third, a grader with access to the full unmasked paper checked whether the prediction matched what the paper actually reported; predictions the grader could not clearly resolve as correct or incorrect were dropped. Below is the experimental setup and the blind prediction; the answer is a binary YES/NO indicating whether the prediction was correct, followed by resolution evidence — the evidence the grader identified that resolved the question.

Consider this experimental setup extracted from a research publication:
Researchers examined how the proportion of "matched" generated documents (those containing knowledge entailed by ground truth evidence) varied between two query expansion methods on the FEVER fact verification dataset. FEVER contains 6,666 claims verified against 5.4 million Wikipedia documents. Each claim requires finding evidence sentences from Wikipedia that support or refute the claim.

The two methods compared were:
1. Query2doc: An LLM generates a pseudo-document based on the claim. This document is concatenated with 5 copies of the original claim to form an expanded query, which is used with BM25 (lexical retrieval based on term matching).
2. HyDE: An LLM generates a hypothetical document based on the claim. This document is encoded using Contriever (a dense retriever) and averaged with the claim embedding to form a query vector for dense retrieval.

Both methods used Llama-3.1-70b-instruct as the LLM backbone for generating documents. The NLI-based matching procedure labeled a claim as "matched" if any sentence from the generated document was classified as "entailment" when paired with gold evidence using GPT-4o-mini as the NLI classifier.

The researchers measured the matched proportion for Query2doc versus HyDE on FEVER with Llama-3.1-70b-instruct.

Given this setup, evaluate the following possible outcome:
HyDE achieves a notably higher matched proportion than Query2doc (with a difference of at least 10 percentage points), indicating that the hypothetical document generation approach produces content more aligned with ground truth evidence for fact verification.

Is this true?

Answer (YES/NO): NO